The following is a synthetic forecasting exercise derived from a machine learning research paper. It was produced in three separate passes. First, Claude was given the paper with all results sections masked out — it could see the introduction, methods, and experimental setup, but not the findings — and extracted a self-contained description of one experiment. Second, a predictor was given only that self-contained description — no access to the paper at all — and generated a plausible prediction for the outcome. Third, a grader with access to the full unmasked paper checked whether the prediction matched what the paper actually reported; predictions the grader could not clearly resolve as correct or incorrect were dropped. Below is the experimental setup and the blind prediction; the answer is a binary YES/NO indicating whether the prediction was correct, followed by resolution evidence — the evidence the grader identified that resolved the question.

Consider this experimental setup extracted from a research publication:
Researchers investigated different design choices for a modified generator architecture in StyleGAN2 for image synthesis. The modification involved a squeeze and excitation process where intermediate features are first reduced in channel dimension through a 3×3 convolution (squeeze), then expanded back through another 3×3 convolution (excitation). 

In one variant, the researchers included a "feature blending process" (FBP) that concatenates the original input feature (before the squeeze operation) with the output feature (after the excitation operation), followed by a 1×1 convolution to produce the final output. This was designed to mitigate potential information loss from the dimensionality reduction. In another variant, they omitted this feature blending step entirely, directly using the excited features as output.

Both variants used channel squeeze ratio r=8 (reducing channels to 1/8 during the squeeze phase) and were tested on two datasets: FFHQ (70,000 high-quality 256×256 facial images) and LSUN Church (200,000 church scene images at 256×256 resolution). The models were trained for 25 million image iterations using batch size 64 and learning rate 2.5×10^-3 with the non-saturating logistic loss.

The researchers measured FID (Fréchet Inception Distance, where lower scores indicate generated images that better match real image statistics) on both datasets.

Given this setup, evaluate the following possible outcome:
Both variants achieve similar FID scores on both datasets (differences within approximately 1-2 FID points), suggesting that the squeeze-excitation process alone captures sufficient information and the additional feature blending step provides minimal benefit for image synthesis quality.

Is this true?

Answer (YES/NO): YES